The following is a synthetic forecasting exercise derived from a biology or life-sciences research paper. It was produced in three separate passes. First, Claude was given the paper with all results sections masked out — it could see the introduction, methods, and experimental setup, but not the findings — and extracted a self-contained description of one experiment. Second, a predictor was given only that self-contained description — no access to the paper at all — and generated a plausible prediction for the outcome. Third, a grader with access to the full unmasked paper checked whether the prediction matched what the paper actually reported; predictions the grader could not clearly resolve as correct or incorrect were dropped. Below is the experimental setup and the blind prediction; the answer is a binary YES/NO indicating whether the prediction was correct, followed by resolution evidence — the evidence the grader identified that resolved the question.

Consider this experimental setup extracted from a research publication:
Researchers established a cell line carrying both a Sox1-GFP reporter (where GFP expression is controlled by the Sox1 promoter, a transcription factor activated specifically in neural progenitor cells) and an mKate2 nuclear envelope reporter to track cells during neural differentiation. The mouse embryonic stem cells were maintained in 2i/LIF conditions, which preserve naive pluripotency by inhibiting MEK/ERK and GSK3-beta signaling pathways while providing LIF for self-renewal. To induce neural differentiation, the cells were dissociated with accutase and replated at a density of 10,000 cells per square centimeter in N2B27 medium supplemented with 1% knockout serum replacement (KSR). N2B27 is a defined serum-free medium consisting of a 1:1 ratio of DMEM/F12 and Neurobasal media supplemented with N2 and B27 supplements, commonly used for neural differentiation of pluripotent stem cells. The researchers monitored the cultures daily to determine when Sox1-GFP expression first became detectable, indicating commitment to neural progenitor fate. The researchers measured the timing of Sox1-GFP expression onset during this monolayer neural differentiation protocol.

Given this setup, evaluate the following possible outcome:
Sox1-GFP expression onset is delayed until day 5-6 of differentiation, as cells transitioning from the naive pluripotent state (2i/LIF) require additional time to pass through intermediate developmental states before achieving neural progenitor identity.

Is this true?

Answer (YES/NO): NO